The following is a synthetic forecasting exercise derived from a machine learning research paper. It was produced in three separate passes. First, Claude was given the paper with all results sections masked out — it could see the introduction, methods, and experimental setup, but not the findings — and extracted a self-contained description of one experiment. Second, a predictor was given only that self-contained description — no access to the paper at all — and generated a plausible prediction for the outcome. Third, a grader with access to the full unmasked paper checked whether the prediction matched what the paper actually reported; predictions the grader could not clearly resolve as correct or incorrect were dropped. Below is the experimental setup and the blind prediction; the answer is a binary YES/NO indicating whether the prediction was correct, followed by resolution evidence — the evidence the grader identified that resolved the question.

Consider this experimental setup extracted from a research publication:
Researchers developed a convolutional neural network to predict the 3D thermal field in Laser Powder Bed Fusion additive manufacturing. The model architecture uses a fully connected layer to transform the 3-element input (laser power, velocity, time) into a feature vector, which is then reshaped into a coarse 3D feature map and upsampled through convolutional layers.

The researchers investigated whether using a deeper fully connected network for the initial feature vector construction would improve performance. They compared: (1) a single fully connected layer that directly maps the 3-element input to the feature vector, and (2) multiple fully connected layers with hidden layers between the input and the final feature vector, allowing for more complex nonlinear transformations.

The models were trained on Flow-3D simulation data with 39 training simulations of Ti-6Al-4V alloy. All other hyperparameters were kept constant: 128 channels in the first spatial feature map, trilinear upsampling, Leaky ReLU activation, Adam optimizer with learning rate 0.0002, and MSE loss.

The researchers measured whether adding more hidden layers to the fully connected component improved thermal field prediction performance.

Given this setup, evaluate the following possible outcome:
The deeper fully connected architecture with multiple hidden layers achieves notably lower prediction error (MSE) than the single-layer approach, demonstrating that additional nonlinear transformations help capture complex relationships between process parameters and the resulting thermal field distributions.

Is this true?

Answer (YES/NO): NO